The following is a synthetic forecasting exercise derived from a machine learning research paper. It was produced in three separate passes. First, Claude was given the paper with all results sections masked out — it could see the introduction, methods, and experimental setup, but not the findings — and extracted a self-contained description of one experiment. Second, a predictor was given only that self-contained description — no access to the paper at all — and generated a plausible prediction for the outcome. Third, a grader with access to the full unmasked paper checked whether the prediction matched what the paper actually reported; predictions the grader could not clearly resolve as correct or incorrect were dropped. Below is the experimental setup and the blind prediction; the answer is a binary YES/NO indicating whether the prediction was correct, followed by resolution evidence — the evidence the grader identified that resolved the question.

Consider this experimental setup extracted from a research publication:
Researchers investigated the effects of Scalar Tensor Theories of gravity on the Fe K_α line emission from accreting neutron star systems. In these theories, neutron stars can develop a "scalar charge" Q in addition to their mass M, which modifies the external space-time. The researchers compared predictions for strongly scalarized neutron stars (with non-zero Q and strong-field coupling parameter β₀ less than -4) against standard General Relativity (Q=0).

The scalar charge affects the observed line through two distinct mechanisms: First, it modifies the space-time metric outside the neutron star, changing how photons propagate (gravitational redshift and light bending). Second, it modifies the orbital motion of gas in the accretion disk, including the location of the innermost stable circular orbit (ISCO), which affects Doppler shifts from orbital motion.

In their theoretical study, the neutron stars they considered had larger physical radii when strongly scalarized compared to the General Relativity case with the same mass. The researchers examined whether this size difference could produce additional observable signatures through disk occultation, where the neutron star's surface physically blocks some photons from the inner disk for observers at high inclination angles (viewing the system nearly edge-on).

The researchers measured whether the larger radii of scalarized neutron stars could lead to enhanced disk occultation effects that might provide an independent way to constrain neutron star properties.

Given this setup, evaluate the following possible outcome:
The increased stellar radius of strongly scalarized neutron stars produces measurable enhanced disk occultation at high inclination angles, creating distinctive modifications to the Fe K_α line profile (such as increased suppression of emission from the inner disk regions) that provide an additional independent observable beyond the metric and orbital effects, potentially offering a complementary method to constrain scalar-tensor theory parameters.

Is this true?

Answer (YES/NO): NO